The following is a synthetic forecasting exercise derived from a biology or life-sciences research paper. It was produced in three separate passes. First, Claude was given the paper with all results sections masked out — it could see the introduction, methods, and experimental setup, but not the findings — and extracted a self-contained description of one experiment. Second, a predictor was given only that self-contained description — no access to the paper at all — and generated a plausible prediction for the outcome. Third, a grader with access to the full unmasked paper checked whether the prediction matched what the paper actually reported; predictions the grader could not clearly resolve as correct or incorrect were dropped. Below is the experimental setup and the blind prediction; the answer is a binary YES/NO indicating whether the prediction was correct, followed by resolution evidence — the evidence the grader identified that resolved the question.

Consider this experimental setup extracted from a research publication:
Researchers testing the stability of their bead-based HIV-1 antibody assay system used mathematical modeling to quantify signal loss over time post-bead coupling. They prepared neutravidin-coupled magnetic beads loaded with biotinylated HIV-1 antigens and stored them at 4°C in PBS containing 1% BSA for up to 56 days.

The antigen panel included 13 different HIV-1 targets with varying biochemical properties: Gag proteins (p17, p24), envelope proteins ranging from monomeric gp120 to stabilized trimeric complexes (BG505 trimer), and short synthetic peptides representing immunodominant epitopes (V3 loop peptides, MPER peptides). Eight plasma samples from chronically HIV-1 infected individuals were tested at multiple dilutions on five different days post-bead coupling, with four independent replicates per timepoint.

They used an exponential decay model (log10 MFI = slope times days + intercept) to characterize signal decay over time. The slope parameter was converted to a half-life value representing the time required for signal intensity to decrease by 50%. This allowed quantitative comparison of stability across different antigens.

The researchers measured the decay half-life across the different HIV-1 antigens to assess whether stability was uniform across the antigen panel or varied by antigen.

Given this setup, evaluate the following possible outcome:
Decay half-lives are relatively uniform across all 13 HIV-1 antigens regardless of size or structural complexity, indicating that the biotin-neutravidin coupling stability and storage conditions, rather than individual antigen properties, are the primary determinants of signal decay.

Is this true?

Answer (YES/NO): NO